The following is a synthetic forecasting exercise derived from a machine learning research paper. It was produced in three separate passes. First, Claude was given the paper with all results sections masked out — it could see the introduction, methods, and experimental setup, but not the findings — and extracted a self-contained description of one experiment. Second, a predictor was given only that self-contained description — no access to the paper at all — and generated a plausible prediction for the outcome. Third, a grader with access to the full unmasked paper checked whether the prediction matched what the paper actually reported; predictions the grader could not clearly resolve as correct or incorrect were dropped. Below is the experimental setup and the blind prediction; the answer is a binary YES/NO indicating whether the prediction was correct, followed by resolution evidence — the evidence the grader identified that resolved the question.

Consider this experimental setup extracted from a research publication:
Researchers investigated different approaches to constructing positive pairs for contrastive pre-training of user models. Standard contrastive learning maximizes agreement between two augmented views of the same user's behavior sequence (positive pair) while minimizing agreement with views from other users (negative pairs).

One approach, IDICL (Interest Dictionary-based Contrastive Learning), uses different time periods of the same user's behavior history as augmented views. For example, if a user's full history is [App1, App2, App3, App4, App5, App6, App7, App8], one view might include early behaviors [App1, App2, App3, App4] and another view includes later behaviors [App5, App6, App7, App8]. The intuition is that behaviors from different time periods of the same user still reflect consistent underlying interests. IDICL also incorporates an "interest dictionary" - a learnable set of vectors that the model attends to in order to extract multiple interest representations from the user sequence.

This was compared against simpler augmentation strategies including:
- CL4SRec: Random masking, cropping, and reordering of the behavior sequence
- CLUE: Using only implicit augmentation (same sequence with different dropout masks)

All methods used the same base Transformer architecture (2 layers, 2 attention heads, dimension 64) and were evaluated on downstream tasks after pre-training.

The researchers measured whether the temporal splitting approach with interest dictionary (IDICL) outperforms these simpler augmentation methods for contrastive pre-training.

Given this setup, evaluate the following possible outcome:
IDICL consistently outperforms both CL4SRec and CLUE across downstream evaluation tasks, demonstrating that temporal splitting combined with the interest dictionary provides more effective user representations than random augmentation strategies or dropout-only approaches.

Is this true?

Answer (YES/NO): YES